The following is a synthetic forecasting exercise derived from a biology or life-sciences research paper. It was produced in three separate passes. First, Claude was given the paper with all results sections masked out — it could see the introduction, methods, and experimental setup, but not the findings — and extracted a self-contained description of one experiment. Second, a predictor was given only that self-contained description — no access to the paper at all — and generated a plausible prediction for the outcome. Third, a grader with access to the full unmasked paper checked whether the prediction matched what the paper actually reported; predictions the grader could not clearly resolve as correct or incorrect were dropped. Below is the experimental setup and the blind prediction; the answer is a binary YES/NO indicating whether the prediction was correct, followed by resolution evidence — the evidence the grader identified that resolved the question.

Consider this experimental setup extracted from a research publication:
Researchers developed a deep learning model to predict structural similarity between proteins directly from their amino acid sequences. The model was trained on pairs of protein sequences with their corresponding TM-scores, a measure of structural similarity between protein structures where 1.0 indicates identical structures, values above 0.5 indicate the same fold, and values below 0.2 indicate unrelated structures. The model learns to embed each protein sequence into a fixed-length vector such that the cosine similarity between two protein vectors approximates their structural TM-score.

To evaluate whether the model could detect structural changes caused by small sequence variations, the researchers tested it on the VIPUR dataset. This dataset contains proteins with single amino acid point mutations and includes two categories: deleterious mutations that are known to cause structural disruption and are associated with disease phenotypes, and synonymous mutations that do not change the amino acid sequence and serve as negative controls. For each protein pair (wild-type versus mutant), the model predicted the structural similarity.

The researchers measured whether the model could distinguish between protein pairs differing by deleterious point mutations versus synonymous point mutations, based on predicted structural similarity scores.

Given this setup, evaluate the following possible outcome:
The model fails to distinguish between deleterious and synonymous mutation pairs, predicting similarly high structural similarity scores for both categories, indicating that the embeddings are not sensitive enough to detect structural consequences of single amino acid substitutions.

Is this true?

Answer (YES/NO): YES